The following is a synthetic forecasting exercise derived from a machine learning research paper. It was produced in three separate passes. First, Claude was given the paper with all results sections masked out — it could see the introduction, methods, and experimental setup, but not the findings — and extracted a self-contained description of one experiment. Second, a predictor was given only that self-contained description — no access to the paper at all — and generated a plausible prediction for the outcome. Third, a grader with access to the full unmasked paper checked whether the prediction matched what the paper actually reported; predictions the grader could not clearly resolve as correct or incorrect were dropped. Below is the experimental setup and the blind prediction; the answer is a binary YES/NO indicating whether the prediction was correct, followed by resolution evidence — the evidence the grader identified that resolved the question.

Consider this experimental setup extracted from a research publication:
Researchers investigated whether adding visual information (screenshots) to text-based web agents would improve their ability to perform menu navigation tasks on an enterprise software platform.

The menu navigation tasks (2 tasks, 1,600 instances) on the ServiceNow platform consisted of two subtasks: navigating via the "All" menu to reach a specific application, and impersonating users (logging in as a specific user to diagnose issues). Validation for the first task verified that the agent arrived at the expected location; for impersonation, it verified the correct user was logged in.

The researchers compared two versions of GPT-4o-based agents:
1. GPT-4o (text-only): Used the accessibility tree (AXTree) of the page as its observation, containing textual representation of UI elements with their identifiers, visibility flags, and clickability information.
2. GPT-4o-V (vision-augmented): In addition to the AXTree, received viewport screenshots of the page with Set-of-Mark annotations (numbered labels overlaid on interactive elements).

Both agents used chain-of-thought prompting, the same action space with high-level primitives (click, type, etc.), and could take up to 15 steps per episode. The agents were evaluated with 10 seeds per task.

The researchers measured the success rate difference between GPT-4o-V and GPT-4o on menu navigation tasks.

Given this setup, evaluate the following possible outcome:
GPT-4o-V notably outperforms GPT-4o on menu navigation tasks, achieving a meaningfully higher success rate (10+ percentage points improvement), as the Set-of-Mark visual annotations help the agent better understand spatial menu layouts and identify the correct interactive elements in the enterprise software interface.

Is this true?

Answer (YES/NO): YES